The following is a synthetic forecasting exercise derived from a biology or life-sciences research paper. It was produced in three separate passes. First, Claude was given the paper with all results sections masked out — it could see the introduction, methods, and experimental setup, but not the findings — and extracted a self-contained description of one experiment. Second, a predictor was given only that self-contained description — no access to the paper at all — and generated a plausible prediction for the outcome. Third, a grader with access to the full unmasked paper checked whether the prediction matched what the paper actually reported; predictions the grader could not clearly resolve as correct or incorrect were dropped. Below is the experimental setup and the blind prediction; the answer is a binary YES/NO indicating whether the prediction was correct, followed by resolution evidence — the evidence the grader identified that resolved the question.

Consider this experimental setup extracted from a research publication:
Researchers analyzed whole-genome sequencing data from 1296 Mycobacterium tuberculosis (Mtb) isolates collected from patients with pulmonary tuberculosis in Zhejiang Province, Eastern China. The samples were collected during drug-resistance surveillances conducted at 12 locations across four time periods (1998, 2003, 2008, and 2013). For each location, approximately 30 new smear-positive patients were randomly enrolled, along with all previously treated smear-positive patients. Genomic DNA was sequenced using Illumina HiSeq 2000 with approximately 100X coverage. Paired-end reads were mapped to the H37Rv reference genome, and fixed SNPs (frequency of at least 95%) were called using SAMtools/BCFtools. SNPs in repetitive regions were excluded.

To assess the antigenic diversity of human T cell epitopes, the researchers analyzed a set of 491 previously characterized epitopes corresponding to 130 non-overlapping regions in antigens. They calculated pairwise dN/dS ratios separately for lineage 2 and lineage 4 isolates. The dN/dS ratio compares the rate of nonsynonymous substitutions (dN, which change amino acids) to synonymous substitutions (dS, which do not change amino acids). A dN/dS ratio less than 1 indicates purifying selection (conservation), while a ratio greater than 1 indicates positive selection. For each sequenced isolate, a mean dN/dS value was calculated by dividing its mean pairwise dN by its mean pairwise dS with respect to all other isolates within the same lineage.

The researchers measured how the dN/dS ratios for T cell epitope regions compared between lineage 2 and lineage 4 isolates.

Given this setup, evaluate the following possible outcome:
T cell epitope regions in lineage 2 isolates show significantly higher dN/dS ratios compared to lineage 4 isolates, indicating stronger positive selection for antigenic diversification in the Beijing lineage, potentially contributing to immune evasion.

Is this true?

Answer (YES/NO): NO